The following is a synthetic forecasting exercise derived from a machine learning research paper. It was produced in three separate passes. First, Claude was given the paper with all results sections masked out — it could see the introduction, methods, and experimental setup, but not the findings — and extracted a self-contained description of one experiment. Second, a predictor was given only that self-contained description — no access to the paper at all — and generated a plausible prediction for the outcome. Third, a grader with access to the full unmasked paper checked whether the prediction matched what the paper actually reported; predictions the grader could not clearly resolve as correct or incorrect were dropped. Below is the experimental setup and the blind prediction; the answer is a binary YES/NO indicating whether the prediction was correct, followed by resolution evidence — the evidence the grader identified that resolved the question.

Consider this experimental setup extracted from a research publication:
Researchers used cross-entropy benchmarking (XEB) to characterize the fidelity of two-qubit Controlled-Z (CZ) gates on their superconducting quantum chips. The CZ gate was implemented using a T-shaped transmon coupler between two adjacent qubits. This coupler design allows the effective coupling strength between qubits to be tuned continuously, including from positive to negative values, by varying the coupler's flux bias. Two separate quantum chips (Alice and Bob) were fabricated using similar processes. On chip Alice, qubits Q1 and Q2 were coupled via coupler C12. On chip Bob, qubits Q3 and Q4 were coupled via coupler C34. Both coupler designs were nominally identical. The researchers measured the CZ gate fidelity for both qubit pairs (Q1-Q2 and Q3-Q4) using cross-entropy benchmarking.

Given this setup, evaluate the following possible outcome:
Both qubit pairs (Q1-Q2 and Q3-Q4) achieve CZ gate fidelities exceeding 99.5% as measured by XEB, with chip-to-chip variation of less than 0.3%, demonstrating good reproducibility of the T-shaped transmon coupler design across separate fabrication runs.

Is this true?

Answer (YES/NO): NO